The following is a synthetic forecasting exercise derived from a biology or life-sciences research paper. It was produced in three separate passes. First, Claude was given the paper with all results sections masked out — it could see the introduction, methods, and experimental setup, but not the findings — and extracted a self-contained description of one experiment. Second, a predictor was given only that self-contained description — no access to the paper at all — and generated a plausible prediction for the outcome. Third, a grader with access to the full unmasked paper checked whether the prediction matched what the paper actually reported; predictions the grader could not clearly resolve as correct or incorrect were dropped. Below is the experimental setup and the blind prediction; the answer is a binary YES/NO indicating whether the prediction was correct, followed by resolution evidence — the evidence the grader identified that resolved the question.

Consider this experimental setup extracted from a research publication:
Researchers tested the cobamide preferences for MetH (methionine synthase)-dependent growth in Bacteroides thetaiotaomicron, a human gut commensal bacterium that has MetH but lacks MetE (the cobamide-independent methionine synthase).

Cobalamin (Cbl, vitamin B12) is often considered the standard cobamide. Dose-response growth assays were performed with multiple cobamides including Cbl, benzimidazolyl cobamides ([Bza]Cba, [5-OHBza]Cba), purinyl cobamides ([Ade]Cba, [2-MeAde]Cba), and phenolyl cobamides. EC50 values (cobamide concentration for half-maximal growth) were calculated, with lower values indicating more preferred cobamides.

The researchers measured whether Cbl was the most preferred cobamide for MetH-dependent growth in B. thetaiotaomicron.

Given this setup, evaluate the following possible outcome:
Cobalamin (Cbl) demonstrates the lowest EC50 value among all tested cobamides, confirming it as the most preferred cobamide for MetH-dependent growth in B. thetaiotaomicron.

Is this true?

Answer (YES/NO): NO